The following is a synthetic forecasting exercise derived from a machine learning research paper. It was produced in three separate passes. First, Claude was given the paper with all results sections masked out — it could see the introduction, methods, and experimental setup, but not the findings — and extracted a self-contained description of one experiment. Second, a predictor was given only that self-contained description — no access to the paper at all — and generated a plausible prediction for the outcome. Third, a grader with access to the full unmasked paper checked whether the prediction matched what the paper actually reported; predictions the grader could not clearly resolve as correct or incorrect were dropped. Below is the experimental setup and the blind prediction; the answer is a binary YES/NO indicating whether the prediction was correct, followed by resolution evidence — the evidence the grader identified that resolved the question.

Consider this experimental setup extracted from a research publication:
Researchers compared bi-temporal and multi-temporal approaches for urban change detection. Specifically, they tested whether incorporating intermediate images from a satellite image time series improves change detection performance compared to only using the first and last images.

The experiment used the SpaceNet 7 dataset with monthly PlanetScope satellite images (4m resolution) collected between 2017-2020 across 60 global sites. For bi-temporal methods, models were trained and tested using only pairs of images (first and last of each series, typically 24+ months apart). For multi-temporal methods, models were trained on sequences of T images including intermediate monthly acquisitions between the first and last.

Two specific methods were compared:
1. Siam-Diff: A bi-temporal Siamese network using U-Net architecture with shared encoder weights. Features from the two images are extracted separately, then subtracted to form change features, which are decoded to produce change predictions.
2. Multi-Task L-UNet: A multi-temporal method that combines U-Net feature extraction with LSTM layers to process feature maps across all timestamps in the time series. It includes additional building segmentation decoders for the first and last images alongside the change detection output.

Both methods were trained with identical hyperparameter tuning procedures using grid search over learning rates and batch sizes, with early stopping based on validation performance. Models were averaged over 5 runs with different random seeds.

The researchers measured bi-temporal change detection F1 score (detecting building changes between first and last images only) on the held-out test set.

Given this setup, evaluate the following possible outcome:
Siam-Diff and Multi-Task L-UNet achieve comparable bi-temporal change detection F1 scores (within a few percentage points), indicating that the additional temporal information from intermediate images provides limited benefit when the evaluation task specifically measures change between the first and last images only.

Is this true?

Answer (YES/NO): NO